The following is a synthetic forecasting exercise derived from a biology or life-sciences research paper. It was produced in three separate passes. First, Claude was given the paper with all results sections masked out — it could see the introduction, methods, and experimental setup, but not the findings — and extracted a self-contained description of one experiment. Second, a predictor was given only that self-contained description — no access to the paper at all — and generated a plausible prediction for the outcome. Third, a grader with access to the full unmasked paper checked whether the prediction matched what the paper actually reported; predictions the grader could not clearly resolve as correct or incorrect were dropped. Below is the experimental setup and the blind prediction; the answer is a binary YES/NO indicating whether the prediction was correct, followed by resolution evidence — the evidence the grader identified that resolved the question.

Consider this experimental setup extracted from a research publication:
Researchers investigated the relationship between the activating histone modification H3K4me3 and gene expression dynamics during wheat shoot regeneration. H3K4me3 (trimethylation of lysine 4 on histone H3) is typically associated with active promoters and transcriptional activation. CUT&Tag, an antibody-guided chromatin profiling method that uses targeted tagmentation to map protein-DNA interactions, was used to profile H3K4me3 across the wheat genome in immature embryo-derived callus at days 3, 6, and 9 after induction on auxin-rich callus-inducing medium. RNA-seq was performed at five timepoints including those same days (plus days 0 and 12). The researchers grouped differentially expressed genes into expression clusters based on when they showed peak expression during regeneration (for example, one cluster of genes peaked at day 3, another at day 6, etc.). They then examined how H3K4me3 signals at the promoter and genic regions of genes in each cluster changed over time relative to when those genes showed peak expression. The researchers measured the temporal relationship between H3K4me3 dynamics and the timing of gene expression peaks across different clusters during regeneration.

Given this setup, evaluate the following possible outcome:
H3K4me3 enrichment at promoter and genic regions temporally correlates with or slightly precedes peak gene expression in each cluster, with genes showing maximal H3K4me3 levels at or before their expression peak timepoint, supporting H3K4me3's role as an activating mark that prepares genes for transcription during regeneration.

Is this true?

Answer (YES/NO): NO